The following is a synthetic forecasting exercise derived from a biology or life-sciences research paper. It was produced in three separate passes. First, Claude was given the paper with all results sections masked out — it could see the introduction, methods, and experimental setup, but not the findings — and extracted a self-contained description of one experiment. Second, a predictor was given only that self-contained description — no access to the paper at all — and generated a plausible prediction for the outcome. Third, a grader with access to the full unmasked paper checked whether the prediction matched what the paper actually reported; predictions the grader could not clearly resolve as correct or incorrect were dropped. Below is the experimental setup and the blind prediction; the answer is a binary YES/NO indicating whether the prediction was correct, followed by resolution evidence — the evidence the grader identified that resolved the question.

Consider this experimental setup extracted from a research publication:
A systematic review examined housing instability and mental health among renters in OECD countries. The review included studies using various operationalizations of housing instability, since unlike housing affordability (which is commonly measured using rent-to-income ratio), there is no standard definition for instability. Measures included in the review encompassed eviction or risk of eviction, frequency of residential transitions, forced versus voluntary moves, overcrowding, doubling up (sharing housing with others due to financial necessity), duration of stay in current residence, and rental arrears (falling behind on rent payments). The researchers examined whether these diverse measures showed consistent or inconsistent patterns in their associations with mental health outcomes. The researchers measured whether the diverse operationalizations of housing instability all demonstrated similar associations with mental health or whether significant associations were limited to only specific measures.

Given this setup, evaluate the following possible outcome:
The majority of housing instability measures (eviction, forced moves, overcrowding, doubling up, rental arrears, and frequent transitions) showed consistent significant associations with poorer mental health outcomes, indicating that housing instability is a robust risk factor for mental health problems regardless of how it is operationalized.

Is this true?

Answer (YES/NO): NO